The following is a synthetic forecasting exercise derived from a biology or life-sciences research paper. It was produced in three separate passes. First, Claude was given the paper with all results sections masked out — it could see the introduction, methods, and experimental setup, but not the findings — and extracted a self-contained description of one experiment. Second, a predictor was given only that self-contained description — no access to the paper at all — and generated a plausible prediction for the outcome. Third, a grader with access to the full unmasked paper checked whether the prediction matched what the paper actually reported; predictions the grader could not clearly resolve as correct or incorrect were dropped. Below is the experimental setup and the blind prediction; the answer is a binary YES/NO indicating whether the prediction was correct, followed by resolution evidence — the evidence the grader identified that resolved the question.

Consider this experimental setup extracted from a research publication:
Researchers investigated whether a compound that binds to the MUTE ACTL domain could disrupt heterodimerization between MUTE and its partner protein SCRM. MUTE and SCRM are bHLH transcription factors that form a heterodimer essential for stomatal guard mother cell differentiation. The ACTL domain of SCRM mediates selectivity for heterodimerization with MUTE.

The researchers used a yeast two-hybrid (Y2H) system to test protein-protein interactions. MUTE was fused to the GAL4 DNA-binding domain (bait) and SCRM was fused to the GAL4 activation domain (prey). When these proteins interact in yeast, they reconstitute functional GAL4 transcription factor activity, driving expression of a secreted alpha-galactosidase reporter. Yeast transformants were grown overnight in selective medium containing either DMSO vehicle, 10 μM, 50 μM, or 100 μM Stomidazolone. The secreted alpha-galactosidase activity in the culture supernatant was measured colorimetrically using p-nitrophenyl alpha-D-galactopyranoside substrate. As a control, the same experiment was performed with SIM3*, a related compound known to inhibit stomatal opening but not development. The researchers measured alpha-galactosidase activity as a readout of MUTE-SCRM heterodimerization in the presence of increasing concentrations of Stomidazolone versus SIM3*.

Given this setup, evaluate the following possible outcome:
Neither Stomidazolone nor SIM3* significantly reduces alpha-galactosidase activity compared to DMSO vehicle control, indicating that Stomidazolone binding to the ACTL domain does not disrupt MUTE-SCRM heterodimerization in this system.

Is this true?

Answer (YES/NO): NO